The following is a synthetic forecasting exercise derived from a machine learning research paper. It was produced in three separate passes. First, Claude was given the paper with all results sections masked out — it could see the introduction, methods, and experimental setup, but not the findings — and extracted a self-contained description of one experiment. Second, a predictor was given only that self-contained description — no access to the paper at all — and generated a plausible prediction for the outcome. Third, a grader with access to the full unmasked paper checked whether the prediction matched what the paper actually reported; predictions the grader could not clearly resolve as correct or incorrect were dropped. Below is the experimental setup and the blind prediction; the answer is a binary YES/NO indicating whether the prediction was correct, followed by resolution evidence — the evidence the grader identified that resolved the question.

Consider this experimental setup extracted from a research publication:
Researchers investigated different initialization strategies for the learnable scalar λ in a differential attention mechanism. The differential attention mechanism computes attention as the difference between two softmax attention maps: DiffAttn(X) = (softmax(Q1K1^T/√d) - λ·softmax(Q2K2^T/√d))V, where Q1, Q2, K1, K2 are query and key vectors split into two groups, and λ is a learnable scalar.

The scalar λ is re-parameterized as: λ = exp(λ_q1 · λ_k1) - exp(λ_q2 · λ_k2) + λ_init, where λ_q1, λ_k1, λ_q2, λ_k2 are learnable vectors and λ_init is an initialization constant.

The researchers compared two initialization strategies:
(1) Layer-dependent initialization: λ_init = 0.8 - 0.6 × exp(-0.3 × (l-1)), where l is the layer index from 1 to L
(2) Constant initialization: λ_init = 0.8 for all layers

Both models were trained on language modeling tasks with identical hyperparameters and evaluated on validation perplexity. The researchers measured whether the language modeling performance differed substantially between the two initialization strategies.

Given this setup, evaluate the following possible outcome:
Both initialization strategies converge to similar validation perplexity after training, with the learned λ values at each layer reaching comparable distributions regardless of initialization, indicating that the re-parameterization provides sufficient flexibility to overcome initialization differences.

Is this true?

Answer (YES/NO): NO